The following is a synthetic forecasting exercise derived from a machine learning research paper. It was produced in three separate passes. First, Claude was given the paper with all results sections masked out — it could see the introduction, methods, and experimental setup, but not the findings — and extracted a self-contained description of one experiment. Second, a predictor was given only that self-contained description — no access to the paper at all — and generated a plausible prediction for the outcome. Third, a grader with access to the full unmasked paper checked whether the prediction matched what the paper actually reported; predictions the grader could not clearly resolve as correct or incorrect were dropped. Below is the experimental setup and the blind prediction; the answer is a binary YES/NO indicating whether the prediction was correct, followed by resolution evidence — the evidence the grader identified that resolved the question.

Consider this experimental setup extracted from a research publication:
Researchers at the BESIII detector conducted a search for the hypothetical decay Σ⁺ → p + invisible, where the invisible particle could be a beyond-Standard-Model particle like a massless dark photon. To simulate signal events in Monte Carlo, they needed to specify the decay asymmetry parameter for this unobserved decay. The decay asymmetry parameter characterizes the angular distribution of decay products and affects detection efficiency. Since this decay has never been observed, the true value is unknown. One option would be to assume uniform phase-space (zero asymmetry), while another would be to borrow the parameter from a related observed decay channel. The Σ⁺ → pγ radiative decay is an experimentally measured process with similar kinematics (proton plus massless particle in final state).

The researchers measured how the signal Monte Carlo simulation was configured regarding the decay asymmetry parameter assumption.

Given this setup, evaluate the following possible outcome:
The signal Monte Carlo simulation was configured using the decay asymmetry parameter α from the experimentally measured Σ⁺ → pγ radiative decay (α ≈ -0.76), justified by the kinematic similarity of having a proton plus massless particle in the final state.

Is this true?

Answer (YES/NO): YES